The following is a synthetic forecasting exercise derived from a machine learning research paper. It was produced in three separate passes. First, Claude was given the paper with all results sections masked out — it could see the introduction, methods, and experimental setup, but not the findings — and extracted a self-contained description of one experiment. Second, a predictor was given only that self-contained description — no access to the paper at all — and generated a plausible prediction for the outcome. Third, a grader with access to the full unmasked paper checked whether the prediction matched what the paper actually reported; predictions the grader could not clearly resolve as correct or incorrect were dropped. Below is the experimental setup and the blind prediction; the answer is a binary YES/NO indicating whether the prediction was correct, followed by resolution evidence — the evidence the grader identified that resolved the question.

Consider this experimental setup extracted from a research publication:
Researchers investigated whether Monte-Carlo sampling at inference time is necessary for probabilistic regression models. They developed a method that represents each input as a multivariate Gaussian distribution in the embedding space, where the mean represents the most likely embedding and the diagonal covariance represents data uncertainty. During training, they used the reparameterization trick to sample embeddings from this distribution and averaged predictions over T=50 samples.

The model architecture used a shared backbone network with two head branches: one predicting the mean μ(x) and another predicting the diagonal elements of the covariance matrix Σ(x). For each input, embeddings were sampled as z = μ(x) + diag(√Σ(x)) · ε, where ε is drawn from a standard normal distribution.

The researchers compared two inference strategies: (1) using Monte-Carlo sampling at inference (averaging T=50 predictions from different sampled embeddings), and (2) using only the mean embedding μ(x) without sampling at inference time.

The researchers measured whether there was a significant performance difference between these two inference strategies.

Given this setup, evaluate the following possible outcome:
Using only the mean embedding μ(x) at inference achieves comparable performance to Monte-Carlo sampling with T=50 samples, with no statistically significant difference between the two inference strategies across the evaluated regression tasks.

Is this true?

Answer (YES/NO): YES